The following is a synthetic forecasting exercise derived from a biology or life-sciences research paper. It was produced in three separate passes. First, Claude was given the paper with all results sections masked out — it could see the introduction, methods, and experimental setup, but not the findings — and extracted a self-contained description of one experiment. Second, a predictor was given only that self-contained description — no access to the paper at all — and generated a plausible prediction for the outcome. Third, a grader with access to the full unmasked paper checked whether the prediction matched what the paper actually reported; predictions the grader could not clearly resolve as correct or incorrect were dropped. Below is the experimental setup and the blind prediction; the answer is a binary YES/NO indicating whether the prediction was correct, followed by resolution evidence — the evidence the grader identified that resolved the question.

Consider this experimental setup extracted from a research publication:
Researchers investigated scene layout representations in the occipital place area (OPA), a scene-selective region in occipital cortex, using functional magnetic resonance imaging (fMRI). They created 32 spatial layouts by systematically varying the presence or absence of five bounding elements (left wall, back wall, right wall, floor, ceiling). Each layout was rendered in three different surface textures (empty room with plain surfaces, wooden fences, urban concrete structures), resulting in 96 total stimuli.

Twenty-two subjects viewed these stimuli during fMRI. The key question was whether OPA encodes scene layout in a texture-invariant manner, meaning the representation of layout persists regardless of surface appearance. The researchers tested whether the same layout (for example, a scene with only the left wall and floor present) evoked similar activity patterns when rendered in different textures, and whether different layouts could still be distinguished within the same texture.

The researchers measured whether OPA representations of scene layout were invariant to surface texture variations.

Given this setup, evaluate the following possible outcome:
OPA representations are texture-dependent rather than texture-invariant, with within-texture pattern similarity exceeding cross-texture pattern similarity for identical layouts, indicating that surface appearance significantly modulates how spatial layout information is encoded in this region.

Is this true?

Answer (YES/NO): NO